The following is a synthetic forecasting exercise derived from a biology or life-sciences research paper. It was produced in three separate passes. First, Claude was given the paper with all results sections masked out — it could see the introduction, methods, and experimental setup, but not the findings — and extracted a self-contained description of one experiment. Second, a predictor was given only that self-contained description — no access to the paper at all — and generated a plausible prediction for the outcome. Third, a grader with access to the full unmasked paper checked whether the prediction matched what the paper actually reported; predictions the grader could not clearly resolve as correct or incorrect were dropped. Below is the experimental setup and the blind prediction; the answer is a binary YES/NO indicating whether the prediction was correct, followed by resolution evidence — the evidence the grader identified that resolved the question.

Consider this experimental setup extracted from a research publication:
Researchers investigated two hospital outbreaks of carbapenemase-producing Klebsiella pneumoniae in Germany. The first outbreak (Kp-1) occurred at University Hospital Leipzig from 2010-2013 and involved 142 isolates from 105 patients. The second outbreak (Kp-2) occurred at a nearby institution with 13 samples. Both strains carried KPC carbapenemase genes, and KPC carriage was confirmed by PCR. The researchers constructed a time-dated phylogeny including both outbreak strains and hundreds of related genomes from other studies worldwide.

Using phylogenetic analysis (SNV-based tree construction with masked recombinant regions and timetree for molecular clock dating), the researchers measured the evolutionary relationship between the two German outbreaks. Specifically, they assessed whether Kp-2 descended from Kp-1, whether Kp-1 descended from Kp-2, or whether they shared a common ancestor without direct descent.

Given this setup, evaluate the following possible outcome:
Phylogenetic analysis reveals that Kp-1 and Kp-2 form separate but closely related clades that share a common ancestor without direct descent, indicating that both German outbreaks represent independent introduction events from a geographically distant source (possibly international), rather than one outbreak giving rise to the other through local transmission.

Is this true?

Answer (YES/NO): YES